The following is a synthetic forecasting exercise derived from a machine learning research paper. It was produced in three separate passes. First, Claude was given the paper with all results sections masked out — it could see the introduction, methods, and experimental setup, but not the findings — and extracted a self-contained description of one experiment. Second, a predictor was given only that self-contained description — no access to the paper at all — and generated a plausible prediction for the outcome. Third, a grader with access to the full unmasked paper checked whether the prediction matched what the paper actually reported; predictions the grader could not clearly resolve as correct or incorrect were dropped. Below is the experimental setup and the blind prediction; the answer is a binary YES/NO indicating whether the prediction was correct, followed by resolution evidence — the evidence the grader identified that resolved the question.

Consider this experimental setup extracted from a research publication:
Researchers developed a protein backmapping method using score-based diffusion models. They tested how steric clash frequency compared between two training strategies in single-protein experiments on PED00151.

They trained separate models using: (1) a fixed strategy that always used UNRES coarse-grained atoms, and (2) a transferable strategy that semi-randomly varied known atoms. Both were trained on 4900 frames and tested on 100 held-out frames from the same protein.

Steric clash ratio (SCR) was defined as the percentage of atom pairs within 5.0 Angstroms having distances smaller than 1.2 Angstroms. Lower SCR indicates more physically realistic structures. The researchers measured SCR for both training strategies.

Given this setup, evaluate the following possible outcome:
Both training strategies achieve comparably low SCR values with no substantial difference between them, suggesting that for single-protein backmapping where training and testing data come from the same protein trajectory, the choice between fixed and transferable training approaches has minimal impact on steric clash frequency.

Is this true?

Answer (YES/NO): NO